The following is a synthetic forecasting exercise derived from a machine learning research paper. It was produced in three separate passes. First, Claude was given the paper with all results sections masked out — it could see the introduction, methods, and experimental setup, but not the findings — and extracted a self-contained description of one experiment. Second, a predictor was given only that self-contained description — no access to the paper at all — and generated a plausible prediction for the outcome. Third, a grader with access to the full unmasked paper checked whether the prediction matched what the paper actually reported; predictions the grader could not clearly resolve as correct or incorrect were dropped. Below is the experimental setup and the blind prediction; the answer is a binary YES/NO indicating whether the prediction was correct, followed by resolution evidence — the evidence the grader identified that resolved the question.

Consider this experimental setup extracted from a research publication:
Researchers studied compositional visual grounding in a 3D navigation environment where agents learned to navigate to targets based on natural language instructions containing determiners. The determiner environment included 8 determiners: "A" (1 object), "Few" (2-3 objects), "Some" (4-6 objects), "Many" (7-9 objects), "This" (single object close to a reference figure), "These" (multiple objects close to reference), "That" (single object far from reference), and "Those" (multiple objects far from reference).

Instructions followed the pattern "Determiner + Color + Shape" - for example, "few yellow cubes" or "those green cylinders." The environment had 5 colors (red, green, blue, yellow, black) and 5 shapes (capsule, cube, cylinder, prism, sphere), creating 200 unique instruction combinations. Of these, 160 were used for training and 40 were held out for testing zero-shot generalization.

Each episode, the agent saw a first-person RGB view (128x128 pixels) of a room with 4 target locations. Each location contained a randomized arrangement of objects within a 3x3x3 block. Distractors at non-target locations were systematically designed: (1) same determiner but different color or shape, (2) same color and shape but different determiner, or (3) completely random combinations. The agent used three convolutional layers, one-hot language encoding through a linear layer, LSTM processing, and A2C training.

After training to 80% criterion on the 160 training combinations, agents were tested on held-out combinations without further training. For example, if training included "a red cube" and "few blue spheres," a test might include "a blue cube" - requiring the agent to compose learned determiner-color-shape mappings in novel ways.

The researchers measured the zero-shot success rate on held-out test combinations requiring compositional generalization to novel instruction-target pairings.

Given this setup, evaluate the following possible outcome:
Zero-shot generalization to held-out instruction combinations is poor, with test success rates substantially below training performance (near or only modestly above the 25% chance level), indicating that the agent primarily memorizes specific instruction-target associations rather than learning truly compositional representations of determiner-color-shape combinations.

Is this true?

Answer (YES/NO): NO